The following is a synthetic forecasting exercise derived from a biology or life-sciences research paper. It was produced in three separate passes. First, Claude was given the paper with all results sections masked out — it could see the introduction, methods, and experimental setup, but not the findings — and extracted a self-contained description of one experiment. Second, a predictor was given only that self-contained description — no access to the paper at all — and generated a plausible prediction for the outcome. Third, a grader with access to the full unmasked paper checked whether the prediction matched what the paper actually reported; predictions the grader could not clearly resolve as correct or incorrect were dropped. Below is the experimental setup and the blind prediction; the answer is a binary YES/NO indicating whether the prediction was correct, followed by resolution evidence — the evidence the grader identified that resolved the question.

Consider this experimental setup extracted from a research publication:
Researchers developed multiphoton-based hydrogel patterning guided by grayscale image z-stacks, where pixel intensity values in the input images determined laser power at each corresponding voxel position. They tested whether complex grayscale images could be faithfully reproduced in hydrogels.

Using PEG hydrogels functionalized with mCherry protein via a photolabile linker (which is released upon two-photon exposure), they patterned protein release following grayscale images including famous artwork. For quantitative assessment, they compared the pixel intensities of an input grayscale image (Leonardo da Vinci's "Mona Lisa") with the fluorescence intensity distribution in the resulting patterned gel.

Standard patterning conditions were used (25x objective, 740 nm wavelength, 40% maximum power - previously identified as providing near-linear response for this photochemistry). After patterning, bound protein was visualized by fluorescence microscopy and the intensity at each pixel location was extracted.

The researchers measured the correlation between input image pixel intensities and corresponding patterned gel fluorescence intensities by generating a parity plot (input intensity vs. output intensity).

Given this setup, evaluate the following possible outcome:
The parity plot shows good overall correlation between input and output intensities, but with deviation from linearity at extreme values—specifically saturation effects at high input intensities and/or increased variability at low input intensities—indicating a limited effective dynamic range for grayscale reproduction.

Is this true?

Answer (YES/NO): NO